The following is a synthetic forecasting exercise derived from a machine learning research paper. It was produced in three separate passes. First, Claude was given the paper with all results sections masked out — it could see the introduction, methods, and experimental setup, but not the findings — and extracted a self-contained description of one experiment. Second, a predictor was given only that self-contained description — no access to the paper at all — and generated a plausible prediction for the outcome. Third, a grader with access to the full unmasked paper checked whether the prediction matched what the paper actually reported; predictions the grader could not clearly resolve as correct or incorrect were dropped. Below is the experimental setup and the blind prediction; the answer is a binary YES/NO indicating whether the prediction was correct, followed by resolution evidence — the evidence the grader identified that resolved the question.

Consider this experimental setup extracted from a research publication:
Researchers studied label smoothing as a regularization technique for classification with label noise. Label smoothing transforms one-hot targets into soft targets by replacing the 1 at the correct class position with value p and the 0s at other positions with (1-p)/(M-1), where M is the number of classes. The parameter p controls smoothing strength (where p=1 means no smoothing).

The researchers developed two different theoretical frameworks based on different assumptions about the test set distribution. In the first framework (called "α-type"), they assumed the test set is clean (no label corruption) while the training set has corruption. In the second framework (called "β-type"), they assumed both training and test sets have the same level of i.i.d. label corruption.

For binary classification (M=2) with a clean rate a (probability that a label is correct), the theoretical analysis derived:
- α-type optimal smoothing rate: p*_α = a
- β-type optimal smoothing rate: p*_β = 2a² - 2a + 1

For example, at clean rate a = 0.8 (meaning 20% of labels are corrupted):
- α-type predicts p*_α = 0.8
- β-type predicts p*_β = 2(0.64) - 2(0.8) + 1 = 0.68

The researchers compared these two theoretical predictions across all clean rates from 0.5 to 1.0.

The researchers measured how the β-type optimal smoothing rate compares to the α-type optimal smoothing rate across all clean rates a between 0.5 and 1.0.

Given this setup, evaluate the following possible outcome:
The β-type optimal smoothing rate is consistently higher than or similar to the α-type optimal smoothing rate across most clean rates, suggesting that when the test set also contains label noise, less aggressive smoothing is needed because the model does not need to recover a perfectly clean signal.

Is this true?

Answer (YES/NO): NO